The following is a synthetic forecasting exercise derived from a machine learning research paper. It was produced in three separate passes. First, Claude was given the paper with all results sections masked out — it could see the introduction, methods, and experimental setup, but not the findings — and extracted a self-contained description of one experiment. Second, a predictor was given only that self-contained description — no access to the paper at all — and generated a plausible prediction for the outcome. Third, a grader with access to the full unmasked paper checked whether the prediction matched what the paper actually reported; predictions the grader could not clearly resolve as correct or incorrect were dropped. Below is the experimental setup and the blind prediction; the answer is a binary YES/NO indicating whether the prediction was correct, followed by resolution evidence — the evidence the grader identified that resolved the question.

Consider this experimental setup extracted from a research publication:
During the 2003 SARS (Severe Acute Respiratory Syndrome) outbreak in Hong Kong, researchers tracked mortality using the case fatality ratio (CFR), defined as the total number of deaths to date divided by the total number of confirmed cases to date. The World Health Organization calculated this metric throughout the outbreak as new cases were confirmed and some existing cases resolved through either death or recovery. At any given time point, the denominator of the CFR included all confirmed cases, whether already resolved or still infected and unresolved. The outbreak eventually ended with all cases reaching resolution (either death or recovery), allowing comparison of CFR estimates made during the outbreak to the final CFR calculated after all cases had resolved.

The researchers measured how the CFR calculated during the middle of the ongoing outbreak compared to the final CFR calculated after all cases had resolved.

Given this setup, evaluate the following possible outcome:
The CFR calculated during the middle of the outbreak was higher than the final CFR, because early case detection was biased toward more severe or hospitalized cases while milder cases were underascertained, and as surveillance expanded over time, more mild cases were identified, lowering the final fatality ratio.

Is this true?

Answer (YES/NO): NO